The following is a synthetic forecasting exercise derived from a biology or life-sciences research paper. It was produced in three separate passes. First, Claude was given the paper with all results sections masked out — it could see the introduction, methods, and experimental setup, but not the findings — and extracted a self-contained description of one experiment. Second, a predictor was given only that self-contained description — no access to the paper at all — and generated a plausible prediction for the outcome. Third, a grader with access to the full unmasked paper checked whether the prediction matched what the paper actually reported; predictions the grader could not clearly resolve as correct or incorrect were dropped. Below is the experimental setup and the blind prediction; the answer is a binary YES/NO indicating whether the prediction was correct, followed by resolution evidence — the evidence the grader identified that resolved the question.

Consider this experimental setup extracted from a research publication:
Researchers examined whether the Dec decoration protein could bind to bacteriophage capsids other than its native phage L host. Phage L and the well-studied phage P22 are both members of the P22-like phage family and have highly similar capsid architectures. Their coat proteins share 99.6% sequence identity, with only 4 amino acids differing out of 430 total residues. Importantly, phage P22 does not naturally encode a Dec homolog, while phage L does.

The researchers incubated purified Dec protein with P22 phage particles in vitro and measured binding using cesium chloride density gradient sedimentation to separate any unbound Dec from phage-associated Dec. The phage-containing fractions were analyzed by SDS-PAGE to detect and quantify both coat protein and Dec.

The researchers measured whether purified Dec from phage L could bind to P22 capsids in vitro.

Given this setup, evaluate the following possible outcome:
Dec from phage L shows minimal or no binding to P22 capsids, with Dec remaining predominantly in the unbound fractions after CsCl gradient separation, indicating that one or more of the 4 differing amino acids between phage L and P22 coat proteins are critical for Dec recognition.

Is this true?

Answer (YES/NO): NO